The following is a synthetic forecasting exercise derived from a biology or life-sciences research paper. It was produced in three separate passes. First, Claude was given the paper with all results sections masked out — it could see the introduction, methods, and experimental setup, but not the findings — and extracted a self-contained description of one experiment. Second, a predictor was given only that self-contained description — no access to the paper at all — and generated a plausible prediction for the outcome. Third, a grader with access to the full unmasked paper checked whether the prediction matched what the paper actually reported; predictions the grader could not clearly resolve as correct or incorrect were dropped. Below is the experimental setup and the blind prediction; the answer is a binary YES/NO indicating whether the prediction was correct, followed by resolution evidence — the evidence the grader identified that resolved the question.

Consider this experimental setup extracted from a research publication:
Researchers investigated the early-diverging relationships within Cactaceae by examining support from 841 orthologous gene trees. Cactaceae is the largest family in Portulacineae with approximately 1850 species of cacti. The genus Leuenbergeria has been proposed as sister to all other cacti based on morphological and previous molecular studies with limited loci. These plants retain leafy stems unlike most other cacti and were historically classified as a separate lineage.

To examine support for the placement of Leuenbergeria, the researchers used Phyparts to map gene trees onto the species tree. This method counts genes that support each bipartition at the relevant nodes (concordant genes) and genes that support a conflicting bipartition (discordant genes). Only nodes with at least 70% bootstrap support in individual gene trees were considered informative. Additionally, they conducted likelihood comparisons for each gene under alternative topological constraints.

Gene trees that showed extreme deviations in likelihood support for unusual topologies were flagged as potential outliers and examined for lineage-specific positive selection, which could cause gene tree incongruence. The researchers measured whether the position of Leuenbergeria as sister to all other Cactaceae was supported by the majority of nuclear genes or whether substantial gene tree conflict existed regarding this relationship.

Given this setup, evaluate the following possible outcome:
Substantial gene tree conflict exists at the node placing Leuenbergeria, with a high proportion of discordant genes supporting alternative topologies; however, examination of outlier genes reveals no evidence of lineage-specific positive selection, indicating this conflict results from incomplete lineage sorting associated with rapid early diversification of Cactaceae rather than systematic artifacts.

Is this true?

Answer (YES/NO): NO